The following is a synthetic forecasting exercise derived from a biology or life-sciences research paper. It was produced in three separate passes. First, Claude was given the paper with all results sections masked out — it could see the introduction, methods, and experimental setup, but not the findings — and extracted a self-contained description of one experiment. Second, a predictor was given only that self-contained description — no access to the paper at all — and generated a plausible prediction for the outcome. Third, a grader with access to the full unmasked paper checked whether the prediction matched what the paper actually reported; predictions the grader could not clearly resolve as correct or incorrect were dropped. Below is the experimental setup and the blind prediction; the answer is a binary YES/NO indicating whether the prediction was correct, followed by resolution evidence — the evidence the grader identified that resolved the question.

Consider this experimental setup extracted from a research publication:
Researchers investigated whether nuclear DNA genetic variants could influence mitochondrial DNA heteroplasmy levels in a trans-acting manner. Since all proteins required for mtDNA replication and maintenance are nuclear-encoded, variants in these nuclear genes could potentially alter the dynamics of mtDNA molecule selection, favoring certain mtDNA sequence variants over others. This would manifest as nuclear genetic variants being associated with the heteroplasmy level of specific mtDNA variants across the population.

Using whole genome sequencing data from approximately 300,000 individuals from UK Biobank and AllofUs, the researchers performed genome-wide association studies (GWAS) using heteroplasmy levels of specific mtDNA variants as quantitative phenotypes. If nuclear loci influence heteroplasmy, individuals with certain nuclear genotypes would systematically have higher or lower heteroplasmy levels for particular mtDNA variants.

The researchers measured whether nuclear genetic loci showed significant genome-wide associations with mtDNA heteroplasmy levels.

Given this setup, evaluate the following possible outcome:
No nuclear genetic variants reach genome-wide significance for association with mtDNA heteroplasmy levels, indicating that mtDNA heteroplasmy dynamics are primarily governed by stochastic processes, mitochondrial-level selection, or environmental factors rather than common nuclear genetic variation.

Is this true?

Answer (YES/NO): NO